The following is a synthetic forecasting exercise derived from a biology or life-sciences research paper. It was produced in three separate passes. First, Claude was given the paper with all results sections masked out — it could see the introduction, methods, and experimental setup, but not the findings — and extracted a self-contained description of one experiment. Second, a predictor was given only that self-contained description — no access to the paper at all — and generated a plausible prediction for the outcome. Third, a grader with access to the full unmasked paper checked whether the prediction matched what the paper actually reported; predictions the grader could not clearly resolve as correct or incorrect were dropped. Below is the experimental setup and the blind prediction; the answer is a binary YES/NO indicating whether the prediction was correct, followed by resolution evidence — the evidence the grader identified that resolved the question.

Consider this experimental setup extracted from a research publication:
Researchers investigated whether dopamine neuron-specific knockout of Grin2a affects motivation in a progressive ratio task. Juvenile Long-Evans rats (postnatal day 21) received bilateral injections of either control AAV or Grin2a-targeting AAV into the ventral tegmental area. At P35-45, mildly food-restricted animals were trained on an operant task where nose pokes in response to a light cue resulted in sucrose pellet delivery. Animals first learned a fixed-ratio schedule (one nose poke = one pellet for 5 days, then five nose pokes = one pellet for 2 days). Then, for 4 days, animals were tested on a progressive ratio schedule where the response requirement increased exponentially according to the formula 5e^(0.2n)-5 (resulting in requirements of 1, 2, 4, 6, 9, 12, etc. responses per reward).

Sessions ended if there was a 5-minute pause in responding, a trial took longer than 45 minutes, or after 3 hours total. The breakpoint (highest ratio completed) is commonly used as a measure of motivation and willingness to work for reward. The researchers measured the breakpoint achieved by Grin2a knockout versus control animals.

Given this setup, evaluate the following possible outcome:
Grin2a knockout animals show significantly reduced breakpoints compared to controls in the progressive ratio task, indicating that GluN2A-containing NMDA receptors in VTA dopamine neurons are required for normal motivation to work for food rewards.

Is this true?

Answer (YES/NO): NO